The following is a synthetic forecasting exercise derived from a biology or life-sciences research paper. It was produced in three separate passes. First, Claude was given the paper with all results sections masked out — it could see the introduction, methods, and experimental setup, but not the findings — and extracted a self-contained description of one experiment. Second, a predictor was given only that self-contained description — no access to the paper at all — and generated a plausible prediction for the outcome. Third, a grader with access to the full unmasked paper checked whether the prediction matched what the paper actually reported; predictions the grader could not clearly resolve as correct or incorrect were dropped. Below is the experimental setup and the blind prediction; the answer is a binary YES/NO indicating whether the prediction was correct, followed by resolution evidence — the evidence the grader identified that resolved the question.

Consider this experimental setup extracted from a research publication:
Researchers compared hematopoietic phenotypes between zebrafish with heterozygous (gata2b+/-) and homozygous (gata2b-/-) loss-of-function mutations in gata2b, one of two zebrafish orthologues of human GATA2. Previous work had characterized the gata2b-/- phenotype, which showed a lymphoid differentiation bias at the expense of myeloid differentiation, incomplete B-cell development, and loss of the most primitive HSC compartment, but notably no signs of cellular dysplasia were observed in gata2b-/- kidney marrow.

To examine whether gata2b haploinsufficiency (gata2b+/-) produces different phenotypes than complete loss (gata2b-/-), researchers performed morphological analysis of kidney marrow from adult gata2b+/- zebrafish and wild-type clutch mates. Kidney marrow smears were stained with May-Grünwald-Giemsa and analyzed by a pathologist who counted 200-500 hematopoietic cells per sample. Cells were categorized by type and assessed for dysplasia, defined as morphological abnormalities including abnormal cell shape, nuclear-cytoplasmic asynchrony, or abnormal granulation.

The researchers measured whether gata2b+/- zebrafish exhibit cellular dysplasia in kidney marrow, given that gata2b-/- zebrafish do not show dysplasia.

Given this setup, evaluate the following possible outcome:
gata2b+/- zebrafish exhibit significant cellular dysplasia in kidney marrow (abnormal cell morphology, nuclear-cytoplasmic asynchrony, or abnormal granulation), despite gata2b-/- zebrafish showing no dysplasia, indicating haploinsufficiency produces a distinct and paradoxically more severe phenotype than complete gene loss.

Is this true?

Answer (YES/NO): YES